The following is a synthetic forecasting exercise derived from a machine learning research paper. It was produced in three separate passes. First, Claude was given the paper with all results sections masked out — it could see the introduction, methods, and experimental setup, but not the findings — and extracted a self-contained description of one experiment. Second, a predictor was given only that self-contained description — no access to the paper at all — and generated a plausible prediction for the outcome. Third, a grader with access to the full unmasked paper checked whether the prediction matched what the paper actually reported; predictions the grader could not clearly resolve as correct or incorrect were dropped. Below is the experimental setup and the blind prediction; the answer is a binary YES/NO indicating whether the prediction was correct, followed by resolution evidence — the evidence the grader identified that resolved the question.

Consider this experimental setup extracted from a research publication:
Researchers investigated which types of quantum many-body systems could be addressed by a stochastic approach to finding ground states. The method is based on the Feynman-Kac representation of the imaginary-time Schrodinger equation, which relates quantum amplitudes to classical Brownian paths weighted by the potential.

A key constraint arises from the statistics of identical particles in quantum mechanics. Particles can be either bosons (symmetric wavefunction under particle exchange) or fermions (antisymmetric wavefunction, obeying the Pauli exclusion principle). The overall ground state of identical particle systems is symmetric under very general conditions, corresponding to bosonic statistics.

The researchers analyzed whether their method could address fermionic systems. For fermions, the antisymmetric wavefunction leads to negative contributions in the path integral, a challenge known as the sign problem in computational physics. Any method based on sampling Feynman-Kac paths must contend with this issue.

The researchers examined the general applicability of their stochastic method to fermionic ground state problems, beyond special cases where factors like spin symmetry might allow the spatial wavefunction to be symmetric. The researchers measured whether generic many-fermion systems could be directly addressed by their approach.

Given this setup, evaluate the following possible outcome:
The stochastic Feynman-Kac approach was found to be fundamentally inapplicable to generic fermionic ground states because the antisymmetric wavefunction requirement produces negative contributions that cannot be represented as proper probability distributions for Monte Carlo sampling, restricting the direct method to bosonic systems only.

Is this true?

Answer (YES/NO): YES